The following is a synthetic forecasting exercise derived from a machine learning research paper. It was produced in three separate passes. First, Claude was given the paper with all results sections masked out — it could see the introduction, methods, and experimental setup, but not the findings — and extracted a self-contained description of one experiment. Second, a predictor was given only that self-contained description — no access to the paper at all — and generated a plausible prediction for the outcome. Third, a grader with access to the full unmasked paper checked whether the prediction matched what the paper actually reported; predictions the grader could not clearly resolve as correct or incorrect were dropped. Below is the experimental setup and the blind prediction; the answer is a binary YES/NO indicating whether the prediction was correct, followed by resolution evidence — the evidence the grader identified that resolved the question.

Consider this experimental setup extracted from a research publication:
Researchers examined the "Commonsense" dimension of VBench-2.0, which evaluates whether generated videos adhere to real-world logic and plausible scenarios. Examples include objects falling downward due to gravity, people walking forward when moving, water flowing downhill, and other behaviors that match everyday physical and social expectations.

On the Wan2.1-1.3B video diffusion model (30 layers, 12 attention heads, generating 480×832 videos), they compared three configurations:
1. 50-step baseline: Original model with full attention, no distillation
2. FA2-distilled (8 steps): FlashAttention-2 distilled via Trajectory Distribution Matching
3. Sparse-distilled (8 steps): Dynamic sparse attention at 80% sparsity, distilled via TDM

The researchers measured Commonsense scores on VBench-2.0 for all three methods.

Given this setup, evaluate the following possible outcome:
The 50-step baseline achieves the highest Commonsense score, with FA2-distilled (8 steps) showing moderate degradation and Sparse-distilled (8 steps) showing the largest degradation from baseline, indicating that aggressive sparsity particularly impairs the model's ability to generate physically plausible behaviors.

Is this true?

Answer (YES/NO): NO